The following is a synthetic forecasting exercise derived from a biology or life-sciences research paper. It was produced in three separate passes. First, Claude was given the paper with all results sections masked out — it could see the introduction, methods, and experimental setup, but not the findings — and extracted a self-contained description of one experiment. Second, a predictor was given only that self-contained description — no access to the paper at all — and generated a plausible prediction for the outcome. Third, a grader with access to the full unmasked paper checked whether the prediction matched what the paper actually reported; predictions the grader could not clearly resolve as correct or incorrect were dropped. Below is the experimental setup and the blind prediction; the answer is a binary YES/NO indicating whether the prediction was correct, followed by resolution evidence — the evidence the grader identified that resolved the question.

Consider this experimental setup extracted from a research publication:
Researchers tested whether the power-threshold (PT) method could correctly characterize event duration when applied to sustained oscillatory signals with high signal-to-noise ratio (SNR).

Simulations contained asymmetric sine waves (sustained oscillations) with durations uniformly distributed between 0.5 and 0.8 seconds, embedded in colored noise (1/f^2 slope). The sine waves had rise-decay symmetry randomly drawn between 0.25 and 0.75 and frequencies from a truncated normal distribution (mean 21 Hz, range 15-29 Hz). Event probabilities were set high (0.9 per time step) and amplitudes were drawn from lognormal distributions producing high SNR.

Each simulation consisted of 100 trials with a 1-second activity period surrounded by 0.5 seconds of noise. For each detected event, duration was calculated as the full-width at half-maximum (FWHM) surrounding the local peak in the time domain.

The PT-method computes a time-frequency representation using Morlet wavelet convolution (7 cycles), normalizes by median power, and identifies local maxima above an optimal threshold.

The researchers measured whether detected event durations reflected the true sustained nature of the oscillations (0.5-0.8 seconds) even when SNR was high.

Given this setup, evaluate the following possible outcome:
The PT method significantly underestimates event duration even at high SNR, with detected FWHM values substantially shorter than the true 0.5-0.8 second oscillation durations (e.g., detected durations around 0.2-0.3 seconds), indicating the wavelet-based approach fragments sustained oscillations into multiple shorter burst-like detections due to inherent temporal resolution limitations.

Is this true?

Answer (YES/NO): YES